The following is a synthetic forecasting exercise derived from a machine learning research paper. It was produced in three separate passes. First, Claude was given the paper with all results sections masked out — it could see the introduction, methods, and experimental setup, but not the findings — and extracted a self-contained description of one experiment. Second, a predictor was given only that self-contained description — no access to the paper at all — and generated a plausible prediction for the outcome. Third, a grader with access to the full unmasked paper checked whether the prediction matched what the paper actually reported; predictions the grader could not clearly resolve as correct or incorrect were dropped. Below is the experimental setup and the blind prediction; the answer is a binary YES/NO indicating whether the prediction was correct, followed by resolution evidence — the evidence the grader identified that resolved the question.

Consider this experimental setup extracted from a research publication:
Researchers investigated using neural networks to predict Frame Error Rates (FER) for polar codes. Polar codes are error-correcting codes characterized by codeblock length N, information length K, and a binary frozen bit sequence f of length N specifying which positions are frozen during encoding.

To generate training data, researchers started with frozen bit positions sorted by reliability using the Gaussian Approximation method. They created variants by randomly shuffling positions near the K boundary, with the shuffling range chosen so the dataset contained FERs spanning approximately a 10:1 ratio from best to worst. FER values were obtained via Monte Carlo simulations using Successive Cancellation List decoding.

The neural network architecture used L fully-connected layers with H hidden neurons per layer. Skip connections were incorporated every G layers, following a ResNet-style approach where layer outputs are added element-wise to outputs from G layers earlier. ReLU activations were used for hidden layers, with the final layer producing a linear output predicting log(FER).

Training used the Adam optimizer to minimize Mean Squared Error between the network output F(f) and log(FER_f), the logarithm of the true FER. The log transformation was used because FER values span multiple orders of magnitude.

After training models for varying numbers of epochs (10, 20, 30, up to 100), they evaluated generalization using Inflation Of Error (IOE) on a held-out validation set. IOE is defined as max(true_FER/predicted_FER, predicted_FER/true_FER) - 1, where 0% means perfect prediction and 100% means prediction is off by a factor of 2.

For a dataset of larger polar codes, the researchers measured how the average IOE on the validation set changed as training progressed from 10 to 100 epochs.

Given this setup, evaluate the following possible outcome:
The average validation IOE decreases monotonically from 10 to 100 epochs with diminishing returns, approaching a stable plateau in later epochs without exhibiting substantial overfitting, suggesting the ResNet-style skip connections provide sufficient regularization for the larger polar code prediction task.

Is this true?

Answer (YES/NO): NO